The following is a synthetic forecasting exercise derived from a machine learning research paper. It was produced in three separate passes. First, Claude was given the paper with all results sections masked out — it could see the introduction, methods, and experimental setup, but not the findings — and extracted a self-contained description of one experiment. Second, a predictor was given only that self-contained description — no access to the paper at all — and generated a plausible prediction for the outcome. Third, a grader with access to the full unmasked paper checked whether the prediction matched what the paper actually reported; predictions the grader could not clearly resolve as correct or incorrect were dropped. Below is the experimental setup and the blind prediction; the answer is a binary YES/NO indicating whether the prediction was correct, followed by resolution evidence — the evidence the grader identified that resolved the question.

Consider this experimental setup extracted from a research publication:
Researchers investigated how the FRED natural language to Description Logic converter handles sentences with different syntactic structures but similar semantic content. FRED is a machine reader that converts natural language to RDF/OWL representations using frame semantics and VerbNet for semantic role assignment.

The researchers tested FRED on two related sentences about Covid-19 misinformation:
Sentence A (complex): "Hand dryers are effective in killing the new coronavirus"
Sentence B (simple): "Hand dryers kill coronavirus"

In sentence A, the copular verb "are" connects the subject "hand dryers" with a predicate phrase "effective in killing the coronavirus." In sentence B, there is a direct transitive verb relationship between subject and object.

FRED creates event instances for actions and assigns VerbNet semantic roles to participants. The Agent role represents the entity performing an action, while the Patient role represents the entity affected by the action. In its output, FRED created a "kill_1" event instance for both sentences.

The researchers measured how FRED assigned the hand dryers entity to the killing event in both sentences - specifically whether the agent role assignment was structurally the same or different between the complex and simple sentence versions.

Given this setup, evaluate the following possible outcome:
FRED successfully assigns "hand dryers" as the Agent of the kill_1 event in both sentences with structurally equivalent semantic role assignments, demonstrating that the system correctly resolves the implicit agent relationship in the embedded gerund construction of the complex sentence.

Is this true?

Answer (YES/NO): NO